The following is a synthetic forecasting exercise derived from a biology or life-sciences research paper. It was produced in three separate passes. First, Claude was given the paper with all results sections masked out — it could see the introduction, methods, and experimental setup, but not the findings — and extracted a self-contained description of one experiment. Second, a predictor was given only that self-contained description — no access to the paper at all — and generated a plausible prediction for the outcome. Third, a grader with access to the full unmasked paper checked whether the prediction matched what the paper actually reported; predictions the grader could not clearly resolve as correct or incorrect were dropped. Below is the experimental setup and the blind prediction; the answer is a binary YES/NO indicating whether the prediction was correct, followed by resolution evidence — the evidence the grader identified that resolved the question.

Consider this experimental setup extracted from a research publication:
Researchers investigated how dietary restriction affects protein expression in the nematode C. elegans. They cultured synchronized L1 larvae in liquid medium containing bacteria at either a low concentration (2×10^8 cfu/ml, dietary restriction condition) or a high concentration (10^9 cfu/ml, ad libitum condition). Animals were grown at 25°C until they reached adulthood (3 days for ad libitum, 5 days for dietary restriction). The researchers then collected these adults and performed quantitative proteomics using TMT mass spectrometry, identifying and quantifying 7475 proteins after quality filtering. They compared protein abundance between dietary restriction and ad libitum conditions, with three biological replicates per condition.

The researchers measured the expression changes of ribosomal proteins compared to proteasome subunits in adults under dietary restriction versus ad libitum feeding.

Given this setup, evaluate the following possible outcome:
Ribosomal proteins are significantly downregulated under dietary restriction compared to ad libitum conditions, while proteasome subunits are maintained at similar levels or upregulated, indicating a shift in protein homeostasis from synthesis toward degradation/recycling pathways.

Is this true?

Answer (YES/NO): NO